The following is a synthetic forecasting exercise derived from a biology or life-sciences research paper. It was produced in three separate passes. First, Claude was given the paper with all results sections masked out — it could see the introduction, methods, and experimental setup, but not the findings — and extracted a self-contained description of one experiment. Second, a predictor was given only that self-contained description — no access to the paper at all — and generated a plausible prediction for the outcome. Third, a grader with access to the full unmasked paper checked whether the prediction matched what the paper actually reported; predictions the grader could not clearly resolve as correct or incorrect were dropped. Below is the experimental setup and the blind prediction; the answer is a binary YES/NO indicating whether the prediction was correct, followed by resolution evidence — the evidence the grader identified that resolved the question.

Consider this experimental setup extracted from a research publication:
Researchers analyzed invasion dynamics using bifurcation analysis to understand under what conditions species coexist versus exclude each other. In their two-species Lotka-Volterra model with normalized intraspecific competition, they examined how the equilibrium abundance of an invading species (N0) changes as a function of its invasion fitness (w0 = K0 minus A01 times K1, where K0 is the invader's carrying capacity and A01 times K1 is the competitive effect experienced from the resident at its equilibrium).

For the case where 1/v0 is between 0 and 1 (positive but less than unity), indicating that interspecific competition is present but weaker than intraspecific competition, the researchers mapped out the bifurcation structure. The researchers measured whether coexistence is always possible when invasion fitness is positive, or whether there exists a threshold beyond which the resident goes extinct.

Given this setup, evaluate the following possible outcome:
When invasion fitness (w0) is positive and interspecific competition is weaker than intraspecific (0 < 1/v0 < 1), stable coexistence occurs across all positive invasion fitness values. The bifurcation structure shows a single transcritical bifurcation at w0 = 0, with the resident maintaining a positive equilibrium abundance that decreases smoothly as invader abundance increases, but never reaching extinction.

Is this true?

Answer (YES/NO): NO